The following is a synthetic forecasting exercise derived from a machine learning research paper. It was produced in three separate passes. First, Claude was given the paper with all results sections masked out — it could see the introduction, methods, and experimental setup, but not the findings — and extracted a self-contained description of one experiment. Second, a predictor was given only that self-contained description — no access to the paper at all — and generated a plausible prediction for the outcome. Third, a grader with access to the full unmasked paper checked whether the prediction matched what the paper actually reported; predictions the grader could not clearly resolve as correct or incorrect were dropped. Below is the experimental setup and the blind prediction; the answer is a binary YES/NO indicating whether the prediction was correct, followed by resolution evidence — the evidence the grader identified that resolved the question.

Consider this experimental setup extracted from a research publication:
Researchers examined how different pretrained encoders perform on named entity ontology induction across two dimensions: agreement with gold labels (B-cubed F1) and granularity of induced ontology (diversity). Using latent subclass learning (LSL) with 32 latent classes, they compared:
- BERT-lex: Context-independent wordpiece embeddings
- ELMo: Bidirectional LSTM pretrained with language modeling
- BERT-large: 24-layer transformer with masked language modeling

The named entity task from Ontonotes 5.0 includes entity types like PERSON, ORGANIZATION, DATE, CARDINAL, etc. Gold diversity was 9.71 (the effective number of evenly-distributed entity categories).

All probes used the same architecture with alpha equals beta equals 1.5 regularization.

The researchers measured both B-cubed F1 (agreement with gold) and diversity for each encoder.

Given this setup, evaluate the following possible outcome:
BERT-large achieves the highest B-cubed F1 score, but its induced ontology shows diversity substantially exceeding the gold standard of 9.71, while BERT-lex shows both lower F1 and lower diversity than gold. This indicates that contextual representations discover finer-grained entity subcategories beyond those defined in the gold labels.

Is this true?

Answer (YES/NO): NO